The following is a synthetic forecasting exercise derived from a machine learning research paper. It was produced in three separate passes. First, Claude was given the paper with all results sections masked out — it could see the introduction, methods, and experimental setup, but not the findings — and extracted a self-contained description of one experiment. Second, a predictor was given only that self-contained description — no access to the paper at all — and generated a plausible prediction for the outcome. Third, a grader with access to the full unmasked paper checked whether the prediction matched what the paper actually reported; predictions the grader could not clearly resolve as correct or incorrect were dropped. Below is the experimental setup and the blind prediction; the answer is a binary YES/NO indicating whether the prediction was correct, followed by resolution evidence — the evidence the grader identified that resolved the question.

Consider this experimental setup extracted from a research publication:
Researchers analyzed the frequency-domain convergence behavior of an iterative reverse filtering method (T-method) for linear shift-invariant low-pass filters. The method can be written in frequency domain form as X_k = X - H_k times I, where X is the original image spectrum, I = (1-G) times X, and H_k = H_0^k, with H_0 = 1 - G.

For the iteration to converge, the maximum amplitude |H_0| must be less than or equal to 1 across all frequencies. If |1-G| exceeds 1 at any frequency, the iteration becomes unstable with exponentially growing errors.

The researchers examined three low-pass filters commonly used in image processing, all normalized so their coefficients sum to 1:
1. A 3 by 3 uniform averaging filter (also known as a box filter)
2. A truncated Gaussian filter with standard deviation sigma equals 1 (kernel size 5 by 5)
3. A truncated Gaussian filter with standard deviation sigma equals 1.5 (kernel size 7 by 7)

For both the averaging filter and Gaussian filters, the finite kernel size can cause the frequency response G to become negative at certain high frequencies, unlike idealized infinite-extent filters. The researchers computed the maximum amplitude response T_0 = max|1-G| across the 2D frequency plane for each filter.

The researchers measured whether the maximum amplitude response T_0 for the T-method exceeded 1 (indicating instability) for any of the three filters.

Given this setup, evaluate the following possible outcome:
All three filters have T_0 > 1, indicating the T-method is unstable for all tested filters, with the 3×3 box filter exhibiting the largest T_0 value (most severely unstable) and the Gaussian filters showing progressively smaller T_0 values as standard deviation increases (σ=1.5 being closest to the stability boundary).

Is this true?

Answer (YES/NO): NO